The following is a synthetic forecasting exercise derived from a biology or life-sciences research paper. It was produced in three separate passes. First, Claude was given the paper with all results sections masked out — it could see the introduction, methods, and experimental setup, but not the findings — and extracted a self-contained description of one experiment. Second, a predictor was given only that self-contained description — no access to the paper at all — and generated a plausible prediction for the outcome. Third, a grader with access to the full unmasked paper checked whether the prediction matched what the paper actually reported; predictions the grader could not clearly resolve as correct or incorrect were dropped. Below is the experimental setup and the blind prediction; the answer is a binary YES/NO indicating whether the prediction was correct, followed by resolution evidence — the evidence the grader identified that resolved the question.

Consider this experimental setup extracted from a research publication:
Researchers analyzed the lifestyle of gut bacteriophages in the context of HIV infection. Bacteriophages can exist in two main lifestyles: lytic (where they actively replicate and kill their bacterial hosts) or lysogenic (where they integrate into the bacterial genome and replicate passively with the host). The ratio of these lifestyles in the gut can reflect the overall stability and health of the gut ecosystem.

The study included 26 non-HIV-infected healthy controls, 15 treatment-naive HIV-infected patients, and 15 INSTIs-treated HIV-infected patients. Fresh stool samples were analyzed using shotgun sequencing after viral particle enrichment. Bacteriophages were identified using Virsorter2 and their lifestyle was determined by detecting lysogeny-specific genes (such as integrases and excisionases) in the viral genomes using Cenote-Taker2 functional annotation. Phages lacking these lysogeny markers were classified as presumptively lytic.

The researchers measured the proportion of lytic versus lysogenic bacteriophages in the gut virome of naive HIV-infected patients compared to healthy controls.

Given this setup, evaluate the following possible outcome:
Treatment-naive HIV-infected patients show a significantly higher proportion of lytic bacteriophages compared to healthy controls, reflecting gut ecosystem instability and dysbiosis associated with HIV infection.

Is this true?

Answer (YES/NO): NO